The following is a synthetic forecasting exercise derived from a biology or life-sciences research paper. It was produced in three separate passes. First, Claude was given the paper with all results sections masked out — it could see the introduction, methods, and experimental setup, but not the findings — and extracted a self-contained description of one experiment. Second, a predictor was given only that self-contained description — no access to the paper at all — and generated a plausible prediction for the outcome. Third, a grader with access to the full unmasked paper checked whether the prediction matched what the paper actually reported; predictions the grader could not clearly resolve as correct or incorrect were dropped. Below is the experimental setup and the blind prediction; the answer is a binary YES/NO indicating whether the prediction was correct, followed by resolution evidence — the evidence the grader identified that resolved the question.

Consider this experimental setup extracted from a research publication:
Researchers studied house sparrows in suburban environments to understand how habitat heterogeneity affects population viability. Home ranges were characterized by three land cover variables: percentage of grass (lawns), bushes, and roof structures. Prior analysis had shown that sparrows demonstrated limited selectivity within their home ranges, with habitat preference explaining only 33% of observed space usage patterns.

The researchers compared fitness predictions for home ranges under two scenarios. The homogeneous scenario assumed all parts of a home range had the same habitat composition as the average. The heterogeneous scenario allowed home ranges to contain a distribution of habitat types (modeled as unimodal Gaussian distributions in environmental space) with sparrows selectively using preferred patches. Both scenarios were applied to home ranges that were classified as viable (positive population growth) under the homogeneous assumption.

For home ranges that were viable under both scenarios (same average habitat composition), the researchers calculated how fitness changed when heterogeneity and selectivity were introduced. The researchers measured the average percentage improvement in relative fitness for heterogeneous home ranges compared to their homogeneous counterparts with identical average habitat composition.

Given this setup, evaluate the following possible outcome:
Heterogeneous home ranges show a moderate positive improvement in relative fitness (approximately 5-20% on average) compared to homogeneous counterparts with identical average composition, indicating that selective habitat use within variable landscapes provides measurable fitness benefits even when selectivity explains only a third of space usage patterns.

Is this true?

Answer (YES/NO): YES